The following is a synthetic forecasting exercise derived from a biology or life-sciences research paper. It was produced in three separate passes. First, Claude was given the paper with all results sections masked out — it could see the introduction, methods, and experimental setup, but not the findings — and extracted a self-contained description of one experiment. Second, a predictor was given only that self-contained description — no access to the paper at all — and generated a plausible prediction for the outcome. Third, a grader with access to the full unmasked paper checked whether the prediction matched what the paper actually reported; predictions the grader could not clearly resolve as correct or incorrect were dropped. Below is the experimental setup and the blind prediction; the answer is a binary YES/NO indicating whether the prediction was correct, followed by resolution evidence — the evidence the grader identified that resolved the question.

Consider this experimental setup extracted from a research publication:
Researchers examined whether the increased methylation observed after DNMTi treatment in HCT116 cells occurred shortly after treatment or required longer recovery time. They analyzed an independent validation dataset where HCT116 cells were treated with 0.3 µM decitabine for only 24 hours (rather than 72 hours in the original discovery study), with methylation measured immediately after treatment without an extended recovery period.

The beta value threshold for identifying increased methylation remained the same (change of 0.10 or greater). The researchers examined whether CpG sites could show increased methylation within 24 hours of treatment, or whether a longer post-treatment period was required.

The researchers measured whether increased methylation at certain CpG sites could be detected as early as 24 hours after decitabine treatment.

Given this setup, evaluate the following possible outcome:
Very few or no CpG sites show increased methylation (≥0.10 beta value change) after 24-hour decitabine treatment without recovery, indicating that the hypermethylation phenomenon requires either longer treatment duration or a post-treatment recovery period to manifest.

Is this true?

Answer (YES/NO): NO